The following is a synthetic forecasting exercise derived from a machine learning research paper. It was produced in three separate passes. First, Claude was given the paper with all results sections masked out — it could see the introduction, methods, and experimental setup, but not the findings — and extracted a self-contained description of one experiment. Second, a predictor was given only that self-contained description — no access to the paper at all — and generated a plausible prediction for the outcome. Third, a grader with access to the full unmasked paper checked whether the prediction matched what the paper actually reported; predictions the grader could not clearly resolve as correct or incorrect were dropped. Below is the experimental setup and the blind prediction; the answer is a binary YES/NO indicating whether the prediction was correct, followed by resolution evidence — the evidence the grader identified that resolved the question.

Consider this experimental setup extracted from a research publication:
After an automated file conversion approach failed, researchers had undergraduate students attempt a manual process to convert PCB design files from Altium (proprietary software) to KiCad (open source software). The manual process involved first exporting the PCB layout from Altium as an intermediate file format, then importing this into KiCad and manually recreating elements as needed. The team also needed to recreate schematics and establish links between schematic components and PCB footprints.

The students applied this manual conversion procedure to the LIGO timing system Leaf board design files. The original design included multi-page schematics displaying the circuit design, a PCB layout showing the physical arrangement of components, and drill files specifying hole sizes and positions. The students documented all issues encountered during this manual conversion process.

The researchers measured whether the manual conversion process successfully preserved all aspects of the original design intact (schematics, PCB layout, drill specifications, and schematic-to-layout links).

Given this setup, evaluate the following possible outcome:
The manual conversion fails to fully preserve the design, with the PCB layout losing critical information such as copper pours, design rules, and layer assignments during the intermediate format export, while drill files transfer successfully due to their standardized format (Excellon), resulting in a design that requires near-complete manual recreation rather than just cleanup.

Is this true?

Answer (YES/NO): NO